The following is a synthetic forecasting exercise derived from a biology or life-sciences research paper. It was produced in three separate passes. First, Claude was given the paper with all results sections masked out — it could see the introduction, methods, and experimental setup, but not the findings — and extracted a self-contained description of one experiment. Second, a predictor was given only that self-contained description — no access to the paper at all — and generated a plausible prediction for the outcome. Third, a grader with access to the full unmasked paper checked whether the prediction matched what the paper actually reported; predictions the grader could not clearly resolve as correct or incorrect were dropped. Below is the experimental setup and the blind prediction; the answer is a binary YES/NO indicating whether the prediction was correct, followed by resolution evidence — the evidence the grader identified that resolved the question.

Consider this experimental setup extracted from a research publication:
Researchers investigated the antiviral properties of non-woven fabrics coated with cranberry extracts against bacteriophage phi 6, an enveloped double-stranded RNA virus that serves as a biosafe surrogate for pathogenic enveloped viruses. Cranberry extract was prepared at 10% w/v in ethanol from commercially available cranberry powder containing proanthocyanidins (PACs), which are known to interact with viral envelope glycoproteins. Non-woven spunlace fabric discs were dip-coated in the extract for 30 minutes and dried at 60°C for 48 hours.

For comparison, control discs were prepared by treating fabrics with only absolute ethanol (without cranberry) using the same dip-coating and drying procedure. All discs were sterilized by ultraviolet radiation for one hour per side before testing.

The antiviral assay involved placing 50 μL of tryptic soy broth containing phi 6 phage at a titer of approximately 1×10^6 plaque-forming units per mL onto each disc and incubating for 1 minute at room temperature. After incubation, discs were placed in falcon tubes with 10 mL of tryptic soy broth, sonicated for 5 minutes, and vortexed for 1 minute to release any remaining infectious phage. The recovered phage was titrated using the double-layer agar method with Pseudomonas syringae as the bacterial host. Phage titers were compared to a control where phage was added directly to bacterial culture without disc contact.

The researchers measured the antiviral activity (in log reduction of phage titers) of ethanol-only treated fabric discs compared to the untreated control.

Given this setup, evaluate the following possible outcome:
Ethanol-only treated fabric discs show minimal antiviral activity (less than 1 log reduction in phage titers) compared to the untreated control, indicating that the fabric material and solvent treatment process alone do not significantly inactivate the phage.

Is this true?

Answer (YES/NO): YES